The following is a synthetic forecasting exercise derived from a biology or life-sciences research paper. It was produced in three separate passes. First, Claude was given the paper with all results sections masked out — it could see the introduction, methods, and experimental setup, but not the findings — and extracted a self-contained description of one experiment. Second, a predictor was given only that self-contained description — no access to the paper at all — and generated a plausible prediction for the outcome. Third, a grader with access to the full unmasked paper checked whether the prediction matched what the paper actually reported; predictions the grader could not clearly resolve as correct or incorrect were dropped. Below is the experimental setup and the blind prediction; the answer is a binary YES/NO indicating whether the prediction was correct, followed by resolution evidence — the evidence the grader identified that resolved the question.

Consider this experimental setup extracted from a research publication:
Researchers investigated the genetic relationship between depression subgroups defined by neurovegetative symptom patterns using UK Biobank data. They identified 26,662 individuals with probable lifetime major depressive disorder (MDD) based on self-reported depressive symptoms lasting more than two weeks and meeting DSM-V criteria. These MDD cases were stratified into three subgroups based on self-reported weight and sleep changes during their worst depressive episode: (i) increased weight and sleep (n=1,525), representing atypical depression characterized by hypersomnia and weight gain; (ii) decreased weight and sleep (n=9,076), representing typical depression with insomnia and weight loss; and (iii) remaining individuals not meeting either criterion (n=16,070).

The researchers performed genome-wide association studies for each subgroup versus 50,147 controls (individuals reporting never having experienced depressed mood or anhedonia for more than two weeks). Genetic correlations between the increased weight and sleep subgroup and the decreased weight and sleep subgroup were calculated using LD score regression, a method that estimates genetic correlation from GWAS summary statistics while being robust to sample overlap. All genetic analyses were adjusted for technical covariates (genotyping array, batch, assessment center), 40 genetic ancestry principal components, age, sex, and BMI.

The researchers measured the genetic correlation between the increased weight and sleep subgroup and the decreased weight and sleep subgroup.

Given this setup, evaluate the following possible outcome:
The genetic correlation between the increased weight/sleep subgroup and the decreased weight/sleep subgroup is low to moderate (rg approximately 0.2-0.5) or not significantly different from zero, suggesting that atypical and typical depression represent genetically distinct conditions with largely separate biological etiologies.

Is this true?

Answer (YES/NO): NO